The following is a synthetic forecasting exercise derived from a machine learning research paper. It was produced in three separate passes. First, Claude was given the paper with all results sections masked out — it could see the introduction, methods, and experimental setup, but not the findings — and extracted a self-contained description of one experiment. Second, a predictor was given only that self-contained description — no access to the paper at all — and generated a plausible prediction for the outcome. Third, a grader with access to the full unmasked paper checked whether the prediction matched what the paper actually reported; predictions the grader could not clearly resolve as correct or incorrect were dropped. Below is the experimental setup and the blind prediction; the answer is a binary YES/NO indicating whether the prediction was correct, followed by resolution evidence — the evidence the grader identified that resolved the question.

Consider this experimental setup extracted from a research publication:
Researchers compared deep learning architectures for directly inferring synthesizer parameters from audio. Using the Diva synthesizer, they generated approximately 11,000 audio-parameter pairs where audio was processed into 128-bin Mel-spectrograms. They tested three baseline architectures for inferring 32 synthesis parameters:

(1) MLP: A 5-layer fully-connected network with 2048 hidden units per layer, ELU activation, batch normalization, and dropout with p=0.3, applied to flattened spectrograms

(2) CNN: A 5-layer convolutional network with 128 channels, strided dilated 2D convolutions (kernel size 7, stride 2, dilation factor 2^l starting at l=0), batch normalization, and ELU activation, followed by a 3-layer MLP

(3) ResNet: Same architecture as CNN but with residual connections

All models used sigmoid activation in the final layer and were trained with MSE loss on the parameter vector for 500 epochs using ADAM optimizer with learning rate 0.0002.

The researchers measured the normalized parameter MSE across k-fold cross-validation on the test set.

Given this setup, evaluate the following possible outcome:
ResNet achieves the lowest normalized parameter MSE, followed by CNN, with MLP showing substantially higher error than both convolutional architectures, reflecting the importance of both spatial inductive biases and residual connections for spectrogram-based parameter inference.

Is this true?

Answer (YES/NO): NO